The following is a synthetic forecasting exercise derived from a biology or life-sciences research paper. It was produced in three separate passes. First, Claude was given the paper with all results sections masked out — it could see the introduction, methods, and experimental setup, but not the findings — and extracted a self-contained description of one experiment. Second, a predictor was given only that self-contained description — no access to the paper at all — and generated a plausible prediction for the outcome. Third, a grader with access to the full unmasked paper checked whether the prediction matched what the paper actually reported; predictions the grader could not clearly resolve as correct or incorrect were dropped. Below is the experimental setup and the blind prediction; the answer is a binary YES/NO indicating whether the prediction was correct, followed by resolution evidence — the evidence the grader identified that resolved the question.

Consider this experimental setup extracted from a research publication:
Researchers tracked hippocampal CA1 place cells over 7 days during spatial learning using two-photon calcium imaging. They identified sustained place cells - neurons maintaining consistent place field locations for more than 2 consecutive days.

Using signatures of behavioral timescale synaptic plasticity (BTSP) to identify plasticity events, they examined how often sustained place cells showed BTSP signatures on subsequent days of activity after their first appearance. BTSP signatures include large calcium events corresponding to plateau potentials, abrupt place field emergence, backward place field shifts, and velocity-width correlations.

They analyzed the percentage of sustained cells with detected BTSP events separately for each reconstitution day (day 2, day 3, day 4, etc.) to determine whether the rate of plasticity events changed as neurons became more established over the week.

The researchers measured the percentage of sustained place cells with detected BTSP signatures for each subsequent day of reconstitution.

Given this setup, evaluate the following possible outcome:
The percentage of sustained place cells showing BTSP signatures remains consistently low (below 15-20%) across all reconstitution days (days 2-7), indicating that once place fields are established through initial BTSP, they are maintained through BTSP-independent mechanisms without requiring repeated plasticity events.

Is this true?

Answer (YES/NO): NO